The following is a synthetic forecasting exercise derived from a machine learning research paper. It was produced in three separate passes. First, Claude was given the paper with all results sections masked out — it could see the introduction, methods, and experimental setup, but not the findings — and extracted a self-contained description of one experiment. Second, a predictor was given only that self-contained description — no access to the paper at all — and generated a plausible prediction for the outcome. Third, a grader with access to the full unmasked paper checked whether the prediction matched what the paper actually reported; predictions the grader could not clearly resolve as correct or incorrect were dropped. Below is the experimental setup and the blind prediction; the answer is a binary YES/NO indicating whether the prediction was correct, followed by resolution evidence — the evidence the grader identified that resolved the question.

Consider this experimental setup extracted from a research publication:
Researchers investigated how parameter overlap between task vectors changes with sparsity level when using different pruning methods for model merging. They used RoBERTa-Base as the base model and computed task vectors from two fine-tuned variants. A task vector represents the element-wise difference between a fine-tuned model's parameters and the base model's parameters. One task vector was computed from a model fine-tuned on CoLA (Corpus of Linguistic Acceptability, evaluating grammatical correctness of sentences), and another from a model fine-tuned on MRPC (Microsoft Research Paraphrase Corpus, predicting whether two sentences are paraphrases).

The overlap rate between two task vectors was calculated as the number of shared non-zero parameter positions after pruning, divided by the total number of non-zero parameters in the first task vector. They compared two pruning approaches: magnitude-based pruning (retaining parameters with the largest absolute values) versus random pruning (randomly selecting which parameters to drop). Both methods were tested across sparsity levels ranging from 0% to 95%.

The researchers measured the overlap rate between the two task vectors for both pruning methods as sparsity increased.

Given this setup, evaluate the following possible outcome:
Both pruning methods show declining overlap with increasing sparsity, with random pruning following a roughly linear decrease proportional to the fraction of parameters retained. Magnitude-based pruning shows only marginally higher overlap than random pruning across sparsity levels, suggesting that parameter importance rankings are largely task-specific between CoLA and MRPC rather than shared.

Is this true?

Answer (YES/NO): NO